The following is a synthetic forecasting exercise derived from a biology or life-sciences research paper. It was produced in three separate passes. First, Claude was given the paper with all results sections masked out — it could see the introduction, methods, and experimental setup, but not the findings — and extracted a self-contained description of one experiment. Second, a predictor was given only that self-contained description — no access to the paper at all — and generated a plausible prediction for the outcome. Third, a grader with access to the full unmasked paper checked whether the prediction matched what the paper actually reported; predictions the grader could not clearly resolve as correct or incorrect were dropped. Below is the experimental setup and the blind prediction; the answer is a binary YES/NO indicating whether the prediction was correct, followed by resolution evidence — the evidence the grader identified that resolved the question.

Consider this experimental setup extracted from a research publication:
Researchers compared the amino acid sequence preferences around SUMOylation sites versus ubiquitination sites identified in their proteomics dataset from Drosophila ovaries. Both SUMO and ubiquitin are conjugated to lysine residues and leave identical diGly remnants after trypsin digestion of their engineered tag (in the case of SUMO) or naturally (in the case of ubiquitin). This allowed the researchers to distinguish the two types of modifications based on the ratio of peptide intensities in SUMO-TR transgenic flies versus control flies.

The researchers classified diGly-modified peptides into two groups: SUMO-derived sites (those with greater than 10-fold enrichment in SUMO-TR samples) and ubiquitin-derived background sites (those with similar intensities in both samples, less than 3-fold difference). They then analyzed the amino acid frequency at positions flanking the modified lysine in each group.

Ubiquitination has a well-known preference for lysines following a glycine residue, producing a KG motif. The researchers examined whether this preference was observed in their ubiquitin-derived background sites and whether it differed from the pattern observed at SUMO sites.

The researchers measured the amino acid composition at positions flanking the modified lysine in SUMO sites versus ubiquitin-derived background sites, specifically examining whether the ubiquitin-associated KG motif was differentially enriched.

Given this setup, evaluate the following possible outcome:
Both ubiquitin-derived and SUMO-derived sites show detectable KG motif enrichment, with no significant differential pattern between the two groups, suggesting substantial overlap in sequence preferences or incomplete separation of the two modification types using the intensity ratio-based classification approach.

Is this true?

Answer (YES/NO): NO